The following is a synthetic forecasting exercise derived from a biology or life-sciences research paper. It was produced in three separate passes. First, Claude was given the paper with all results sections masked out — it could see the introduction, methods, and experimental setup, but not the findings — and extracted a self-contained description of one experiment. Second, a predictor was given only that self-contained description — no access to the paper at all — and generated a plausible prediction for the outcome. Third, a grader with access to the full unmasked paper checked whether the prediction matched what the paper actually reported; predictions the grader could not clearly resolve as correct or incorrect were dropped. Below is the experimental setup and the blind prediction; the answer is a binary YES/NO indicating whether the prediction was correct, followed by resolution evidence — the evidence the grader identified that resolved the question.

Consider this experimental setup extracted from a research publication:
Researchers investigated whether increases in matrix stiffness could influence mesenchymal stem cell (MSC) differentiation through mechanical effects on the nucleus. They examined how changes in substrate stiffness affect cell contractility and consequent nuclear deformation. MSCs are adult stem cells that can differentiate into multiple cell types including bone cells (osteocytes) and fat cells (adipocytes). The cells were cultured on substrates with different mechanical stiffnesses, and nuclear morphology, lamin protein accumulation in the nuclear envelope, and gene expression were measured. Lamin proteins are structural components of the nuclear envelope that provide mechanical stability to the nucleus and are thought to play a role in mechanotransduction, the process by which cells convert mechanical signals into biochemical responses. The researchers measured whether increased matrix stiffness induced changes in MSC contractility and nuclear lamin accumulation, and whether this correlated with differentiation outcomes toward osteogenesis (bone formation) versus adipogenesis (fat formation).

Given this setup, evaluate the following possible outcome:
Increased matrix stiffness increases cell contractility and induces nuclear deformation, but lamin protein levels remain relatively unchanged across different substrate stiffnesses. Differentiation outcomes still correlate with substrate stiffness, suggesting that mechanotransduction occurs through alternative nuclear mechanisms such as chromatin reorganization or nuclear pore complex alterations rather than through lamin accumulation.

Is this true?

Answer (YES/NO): NO